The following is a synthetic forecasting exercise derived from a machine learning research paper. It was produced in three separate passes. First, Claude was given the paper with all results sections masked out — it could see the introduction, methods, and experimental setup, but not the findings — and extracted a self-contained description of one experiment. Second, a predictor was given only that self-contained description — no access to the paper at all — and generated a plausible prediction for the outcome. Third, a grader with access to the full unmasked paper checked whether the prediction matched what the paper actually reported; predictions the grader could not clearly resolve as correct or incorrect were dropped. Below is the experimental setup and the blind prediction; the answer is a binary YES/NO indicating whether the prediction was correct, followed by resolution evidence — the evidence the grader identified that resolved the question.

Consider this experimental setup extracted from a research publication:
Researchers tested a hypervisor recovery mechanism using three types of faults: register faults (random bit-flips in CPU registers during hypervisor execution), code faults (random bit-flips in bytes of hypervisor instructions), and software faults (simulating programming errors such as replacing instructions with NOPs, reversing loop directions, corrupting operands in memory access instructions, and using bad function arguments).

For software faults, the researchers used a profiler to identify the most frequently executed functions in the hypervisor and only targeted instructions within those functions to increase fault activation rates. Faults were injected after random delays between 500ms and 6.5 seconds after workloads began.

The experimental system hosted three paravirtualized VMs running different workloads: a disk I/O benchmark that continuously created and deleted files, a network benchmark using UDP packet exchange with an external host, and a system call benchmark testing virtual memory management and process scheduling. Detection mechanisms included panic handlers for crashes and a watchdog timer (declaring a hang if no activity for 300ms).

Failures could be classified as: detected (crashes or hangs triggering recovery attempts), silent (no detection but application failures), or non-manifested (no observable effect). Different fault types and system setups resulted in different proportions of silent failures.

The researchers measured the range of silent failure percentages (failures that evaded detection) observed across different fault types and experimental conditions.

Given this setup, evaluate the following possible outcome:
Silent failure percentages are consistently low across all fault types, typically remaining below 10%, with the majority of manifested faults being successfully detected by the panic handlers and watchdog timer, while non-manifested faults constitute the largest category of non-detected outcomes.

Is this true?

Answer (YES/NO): NO